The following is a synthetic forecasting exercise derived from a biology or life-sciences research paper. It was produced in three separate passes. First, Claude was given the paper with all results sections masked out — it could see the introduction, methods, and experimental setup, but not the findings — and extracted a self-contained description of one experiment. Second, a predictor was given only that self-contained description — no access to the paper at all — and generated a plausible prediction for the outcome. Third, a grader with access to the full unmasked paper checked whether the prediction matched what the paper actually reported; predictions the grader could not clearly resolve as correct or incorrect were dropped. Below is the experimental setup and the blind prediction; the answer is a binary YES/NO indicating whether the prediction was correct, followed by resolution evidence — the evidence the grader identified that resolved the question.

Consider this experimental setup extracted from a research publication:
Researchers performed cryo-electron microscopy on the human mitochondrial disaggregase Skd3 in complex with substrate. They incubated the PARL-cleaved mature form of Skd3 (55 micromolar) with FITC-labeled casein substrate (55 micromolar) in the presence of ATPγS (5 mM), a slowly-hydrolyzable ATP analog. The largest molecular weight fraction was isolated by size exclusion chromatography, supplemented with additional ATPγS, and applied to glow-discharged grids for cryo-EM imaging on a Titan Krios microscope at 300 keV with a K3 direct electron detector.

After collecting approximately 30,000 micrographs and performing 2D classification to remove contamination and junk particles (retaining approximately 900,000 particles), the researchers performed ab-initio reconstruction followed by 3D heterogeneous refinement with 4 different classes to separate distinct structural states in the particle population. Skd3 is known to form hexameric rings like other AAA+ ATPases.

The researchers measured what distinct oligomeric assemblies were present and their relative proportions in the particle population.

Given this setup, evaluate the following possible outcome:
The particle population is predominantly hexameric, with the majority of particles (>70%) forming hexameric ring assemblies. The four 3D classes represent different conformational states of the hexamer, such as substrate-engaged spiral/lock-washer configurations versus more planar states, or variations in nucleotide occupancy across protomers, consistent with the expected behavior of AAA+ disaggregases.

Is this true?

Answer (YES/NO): NO